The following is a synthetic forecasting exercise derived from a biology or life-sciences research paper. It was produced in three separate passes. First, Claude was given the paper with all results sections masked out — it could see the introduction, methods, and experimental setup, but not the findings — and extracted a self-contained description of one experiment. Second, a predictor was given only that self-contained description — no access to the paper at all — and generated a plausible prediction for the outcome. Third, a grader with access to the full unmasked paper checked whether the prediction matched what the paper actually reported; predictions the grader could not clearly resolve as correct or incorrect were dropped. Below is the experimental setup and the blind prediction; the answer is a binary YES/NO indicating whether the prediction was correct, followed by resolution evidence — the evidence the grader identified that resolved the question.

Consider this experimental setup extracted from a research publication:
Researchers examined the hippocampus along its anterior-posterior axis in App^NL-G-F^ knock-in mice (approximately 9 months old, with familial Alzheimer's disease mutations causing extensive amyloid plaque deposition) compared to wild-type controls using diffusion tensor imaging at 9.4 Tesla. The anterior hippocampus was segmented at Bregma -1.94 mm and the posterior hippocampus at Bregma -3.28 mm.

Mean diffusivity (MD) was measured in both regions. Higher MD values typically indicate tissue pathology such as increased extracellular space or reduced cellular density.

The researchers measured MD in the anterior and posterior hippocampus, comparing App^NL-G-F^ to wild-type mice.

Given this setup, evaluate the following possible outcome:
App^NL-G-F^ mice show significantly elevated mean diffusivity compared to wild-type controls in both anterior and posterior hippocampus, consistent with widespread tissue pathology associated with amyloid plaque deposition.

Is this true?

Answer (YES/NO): NO